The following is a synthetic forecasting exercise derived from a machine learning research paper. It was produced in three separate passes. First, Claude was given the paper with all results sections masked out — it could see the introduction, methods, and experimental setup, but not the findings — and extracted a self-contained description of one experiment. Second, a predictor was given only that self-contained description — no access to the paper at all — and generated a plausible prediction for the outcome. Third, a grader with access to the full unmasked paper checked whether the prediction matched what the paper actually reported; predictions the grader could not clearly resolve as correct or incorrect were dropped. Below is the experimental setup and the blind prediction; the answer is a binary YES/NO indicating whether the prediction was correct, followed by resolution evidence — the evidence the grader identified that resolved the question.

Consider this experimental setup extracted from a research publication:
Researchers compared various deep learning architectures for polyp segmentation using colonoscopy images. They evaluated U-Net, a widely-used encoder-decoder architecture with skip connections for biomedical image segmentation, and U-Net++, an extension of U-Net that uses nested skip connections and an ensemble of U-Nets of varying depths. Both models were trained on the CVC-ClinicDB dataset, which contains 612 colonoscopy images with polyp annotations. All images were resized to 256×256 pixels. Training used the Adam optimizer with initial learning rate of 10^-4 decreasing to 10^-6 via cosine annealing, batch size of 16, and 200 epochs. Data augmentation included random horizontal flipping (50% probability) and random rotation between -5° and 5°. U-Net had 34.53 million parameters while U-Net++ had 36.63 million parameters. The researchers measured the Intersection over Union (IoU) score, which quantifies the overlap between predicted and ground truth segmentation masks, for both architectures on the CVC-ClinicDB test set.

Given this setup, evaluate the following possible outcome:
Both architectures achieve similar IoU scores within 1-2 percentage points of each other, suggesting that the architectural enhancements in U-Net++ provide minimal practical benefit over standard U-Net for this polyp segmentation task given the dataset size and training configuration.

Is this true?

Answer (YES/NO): NO